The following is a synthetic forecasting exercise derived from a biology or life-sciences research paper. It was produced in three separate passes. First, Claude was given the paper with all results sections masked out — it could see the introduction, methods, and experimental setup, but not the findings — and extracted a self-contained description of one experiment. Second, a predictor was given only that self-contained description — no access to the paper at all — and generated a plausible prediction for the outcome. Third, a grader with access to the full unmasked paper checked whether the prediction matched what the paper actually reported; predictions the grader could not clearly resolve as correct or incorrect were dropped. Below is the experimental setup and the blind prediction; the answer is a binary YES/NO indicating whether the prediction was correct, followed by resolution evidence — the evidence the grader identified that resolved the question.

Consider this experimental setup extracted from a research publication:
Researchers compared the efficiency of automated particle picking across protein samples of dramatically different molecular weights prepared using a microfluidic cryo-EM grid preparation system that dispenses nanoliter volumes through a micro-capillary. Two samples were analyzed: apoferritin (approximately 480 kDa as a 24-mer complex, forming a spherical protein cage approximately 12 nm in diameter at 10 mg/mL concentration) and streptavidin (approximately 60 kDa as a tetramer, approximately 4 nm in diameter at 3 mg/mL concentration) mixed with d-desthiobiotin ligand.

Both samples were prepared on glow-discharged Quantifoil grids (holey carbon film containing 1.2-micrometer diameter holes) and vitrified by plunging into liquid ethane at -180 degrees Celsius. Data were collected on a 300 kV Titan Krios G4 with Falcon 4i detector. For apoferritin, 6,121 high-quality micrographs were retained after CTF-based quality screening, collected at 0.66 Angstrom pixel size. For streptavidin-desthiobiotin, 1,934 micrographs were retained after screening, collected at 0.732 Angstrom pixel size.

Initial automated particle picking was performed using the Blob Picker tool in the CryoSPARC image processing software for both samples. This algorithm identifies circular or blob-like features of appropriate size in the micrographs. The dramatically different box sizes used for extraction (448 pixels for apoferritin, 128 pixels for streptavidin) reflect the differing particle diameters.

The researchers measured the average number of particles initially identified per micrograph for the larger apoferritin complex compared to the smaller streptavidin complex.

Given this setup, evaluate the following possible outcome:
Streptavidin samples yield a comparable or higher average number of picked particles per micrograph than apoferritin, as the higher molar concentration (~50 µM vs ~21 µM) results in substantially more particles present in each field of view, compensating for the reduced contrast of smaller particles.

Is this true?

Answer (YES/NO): YES